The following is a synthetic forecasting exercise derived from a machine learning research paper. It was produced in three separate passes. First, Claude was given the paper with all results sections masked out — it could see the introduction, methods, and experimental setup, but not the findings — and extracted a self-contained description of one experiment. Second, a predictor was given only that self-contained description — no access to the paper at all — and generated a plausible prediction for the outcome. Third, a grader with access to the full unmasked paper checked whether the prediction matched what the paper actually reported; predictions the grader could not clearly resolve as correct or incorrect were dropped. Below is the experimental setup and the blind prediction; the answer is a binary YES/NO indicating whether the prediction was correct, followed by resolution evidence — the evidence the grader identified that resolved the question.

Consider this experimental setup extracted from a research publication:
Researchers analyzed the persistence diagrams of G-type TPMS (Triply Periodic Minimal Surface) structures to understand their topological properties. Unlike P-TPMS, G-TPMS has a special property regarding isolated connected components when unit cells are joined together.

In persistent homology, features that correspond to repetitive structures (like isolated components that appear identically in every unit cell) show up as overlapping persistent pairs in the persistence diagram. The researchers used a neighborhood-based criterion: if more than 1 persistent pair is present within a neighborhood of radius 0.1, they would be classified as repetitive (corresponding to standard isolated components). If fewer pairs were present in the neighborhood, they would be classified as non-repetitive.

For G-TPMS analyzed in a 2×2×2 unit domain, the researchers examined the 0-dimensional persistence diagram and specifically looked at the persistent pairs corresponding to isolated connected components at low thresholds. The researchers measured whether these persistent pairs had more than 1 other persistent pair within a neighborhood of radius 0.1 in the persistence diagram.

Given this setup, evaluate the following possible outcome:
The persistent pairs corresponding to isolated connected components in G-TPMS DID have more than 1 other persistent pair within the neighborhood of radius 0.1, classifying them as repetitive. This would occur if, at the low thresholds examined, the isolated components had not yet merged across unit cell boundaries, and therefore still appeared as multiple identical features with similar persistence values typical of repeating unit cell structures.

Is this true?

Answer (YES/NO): NO